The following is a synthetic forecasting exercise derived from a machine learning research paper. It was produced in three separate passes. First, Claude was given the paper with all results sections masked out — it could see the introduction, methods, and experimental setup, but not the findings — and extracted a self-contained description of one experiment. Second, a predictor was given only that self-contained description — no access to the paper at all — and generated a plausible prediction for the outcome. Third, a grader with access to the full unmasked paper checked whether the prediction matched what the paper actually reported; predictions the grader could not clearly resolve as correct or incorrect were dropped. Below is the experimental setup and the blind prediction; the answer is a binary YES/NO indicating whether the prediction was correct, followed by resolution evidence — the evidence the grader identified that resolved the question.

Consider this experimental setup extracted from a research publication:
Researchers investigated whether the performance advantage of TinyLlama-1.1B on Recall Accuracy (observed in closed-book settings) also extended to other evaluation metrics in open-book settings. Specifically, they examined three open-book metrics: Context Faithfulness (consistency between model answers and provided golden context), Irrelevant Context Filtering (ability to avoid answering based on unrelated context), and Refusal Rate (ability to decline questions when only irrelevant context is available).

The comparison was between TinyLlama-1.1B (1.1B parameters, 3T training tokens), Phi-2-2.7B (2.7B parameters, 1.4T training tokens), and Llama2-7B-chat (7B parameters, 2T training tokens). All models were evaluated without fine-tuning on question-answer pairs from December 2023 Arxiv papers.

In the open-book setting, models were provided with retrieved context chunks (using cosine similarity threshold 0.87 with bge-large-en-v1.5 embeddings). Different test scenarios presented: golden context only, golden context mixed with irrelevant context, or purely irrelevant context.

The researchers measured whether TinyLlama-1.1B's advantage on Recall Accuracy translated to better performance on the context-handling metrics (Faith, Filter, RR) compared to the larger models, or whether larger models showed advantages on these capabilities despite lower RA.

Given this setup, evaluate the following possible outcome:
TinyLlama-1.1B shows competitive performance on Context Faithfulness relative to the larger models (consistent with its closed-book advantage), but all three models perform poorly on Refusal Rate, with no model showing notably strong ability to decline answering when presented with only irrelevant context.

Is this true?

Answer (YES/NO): NO